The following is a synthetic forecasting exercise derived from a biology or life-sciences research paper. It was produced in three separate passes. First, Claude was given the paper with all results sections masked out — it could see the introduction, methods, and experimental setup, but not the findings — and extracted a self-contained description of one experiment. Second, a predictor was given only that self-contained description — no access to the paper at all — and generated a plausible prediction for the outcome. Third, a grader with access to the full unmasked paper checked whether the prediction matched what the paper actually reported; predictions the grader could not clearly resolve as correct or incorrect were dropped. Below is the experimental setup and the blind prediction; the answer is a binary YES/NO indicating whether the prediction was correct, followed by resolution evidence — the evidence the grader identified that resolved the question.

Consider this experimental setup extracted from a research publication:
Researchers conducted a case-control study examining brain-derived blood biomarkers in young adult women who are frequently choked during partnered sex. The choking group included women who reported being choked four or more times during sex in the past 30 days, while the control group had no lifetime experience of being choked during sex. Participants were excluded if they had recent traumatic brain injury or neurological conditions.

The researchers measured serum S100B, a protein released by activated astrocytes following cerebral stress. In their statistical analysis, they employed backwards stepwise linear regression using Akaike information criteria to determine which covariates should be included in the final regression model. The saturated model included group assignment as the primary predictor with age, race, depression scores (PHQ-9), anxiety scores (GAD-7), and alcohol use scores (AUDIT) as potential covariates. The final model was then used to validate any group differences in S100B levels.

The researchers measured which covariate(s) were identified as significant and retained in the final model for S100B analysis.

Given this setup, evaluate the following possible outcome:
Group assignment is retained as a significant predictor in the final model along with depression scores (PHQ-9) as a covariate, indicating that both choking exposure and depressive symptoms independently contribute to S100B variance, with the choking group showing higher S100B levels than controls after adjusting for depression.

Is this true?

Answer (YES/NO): NO